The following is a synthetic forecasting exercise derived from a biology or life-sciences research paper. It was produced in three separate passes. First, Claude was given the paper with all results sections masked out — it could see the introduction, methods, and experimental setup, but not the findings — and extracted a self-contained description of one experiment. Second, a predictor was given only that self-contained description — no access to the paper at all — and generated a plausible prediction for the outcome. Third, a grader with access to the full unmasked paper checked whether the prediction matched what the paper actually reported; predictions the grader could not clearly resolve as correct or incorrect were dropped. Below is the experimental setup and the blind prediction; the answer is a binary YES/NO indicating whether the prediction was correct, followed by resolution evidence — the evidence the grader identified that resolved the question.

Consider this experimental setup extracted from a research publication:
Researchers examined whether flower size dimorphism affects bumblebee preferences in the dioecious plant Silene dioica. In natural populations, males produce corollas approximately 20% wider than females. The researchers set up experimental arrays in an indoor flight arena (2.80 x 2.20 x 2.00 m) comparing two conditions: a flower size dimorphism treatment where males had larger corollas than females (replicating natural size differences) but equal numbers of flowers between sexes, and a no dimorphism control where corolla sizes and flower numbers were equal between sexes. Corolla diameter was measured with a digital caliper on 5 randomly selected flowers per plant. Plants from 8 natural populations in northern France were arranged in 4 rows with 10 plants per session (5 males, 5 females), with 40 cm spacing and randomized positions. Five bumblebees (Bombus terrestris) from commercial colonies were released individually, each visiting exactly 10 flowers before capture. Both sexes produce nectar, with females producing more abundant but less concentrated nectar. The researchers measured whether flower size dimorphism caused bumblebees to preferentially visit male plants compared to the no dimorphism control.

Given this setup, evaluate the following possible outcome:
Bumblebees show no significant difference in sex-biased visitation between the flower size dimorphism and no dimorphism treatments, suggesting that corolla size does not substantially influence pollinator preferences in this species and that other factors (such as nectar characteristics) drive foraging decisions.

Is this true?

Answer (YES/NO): YES